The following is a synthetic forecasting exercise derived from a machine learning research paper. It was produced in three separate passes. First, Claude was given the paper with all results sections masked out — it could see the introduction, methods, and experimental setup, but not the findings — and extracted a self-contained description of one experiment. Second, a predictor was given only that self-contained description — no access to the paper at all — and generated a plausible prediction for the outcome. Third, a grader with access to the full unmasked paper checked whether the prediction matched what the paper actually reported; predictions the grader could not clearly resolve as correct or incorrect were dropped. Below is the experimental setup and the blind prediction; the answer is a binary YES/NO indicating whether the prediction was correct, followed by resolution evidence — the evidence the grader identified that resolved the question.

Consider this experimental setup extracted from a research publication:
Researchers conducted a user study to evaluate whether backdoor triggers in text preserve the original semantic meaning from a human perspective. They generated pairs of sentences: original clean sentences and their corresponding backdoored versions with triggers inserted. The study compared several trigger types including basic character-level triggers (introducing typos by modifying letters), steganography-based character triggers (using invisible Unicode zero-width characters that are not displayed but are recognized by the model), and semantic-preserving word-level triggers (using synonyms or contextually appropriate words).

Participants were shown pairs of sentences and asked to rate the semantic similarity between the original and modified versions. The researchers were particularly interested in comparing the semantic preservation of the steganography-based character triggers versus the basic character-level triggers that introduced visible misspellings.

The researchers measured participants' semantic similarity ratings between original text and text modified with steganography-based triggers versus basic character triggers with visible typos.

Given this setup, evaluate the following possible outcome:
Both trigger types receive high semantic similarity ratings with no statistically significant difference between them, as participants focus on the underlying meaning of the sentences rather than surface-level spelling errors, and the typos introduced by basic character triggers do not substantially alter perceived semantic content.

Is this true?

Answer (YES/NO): NO